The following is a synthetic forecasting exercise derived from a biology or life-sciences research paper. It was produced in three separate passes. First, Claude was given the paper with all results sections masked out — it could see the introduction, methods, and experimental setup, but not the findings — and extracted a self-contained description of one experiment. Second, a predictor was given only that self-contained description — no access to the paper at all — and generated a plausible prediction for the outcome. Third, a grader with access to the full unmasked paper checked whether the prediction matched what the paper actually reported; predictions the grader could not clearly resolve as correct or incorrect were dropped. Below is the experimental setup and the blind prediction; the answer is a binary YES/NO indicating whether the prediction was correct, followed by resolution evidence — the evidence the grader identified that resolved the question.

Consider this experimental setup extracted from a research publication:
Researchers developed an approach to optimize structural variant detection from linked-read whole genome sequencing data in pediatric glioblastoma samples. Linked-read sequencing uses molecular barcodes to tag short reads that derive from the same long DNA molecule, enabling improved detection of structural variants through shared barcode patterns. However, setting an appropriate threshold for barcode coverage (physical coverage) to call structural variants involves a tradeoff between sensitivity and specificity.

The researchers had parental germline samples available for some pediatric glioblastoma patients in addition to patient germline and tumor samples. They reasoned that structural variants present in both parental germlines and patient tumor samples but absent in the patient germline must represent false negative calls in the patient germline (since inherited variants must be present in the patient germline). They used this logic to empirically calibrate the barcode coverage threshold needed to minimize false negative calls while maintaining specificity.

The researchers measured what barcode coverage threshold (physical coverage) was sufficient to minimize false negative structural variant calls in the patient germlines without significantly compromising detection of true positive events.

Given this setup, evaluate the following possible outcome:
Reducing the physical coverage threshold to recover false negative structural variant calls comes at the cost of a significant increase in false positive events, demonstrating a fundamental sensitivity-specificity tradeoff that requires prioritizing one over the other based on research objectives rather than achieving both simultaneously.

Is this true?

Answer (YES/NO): NO